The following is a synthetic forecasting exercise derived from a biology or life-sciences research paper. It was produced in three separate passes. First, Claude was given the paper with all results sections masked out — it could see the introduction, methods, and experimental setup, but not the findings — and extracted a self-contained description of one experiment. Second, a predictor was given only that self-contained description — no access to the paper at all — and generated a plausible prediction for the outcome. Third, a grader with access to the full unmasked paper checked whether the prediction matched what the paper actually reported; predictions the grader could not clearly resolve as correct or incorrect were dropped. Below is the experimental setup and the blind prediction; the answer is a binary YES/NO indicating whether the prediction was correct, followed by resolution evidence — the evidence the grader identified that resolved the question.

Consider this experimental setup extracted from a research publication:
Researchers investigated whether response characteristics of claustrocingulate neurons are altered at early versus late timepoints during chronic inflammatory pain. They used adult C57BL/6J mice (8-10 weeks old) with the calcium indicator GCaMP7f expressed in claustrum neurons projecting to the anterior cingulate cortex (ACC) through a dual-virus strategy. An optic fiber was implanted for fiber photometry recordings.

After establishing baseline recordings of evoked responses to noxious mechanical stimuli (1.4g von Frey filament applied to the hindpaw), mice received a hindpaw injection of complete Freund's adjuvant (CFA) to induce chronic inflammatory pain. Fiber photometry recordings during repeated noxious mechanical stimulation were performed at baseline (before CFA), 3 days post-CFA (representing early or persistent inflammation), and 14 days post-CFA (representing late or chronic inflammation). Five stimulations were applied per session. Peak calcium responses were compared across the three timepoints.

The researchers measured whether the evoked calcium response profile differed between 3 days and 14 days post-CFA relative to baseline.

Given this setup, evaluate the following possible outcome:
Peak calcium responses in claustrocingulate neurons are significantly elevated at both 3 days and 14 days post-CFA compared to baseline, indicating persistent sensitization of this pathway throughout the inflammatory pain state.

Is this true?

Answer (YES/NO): NO